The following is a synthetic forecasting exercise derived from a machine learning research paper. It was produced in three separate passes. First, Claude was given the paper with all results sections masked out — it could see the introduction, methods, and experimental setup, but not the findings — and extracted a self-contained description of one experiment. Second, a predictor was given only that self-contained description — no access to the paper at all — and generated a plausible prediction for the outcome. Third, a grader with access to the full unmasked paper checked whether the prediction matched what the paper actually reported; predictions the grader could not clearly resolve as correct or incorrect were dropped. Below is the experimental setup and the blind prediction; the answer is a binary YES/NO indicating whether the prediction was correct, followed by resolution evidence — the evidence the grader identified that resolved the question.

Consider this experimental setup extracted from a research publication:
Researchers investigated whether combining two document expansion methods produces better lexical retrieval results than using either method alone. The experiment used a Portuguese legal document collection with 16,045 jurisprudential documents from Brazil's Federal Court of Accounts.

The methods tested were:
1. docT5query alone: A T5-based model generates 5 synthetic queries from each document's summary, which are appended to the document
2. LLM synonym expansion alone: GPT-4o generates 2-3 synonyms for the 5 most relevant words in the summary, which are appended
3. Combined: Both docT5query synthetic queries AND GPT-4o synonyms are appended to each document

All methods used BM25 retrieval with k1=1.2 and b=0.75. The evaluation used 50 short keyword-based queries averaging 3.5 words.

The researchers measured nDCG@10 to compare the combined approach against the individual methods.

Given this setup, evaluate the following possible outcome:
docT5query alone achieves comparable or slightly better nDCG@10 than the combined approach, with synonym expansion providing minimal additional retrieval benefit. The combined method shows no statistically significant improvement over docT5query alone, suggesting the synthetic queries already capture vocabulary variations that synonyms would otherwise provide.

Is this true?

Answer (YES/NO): NO